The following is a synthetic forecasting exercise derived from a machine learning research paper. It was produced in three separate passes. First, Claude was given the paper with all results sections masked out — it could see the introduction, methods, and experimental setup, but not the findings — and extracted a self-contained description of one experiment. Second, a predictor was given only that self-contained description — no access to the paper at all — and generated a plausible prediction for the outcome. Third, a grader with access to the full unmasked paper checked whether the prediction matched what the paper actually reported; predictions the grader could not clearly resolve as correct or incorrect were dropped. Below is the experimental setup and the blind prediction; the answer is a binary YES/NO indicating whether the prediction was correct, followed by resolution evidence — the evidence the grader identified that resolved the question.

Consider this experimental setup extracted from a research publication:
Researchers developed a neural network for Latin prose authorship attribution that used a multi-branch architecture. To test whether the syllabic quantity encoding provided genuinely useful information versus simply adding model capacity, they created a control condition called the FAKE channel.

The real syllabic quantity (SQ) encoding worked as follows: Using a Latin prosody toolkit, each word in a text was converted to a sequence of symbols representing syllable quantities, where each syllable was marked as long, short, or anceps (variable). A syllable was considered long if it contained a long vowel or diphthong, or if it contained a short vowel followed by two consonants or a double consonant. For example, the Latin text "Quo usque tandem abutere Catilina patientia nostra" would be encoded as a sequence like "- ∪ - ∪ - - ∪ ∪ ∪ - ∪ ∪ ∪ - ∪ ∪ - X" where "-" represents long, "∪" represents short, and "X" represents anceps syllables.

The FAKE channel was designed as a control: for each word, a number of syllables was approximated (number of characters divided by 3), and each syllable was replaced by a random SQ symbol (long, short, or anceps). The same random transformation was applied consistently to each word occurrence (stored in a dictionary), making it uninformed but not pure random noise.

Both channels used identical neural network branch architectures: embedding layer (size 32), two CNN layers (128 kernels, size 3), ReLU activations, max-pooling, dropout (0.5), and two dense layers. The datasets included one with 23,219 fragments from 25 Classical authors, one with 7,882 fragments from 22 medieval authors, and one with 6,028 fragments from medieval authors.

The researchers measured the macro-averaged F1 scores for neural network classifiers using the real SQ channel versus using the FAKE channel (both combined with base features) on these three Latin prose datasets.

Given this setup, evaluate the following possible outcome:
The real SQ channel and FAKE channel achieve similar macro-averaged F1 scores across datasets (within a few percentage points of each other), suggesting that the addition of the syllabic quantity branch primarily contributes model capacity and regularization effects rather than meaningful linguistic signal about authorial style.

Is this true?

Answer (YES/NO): NO